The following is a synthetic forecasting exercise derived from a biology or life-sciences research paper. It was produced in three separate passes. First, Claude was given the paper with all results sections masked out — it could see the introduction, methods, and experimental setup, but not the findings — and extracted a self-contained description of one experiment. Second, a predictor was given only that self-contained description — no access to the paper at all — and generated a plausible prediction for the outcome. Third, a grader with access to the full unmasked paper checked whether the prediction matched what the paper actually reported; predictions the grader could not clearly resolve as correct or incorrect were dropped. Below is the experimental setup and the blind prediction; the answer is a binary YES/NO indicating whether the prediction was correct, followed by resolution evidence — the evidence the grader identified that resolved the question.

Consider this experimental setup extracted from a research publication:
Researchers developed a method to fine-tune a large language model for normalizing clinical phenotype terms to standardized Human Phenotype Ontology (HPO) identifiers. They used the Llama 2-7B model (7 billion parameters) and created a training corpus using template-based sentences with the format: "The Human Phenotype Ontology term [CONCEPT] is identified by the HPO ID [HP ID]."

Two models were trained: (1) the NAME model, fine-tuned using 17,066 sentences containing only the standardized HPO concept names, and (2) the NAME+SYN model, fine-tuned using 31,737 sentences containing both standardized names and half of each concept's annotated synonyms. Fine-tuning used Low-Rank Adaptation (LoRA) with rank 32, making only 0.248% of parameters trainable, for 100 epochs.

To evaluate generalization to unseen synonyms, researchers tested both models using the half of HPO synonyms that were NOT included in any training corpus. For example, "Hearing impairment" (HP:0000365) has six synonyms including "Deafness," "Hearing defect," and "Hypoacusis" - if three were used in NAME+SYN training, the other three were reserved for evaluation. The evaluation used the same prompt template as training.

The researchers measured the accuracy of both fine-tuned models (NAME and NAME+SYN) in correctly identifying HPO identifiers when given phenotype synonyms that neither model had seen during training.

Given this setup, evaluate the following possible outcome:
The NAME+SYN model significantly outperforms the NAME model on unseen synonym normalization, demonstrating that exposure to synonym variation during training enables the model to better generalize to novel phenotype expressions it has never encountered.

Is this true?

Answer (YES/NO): YES